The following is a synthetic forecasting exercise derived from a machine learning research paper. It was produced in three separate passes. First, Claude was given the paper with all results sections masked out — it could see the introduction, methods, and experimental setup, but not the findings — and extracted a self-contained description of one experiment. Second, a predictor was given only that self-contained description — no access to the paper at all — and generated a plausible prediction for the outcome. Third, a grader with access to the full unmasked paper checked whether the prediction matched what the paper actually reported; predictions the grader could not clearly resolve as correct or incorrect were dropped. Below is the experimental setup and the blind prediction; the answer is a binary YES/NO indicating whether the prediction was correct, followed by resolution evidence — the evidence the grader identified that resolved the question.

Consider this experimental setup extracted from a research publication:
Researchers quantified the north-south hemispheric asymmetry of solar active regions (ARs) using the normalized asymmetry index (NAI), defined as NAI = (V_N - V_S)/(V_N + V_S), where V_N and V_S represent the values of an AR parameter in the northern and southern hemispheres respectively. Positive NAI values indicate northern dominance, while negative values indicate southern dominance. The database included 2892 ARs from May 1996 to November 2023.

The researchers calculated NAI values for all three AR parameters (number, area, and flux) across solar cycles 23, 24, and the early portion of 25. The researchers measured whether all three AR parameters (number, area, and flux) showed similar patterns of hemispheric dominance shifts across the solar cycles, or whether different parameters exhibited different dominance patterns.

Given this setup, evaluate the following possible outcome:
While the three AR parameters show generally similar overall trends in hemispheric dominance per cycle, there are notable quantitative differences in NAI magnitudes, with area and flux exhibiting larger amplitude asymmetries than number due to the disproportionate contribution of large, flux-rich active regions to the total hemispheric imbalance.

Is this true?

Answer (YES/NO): NO